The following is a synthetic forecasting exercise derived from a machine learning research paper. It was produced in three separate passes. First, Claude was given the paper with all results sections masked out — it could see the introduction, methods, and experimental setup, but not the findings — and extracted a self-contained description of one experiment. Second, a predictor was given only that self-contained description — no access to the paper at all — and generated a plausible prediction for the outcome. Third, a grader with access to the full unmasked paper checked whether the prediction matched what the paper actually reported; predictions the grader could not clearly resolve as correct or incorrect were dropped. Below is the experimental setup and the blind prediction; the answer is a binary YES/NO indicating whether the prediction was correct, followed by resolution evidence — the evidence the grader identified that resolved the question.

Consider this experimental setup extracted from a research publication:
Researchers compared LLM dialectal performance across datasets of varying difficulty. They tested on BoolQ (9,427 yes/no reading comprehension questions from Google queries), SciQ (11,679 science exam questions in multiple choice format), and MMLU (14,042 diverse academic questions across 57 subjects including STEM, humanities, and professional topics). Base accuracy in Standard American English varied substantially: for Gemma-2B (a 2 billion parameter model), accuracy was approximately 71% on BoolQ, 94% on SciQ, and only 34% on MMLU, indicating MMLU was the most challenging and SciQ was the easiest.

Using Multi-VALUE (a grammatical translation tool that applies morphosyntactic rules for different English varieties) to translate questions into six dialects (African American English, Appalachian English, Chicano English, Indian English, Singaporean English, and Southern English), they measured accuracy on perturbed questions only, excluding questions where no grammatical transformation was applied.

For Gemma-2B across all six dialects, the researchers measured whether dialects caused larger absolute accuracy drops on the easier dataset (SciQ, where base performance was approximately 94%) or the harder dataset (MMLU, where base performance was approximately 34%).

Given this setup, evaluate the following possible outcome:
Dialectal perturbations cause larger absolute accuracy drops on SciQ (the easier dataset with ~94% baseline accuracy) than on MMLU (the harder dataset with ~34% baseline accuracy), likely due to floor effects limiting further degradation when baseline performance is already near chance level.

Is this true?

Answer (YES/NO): YES